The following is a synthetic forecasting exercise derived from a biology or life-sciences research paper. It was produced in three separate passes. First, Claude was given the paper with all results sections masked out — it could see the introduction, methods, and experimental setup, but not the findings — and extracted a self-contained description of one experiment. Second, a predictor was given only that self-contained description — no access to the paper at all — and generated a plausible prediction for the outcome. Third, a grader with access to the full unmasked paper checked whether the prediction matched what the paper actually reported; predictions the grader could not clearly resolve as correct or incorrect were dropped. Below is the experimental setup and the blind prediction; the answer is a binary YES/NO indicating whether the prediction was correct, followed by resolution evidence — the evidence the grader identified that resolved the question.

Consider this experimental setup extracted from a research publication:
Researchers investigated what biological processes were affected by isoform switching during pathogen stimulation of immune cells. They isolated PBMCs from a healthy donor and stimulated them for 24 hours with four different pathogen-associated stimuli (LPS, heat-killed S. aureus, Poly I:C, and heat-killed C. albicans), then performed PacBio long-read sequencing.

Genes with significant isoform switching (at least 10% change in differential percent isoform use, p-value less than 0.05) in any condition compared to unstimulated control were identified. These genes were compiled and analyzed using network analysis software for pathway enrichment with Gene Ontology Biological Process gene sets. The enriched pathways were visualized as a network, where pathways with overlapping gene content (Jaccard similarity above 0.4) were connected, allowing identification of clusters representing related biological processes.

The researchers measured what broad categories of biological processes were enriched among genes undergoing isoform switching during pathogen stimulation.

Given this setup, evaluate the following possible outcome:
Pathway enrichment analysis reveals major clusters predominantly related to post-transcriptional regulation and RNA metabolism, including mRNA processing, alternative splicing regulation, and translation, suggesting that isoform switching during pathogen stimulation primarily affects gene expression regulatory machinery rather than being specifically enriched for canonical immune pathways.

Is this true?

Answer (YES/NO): NO